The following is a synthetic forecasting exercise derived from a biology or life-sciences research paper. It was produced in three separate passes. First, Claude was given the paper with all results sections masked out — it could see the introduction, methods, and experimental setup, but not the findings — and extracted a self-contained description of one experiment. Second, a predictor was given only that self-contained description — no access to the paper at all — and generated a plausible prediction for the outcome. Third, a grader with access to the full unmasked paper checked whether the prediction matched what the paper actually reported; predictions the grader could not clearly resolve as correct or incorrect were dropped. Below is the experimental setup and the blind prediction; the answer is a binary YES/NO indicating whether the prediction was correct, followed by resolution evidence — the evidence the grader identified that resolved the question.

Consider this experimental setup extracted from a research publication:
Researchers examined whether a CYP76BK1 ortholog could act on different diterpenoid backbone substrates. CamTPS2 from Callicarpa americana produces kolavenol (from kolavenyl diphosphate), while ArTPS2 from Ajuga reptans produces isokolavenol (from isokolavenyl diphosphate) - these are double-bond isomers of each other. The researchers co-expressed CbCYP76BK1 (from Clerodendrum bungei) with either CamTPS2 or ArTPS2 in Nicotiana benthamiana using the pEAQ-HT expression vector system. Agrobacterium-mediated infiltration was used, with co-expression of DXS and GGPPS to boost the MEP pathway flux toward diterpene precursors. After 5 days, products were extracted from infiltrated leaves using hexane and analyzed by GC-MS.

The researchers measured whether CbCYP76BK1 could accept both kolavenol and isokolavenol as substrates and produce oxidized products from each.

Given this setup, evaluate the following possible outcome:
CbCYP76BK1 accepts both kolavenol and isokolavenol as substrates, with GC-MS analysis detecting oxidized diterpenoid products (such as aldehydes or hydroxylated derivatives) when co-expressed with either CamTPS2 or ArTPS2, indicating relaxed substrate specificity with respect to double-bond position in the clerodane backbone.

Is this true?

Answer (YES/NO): NO